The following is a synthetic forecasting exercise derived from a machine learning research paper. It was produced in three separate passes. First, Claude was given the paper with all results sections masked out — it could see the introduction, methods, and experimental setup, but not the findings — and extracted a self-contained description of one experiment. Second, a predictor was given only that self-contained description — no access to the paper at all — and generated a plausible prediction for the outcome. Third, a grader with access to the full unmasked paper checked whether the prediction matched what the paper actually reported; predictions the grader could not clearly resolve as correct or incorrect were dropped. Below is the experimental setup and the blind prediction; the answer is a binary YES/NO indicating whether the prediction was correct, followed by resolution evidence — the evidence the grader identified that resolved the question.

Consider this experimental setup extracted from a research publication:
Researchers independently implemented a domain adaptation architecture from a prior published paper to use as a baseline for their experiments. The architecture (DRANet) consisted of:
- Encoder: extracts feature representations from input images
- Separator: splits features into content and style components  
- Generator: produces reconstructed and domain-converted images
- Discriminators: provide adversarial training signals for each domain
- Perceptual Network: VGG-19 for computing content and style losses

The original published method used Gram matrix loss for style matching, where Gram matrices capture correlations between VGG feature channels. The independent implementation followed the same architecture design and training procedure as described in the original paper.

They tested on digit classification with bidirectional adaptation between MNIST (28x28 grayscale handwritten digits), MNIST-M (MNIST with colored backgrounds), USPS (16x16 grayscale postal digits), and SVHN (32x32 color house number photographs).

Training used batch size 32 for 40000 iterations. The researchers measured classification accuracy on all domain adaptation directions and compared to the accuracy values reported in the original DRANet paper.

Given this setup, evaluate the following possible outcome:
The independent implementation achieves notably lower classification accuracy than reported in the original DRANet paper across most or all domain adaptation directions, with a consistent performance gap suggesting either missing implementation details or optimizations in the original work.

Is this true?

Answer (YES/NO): YES